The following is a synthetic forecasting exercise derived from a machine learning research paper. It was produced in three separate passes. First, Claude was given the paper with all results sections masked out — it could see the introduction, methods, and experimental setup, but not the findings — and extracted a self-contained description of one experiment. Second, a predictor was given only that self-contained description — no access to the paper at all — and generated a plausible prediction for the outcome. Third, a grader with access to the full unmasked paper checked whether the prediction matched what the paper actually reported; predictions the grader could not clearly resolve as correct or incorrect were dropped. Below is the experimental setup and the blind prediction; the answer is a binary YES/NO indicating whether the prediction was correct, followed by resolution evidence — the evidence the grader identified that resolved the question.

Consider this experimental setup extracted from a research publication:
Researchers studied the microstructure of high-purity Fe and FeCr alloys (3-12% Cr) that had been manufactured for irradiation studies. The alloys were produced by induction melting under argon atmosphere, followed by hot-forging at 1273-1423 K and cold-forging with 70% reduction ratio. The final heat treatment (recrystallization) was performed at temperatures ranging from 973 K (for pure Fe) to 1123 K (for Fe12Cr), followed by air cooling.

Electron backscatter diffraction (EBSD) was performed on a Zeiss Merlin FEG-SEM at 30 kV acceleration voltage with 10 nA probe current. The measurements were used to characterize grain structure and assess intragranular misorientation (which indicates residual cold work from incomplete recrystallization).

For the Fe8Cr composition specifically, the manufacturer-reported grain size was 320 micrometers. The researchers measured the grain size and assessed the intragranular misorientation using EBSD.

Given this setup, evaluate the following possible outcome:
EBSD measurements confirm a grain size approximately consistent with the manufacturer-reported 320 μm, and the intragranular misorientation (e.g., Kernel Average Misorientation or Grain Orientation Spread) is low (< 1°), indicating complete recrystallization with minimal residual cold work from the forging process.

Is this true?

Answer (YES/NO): NO